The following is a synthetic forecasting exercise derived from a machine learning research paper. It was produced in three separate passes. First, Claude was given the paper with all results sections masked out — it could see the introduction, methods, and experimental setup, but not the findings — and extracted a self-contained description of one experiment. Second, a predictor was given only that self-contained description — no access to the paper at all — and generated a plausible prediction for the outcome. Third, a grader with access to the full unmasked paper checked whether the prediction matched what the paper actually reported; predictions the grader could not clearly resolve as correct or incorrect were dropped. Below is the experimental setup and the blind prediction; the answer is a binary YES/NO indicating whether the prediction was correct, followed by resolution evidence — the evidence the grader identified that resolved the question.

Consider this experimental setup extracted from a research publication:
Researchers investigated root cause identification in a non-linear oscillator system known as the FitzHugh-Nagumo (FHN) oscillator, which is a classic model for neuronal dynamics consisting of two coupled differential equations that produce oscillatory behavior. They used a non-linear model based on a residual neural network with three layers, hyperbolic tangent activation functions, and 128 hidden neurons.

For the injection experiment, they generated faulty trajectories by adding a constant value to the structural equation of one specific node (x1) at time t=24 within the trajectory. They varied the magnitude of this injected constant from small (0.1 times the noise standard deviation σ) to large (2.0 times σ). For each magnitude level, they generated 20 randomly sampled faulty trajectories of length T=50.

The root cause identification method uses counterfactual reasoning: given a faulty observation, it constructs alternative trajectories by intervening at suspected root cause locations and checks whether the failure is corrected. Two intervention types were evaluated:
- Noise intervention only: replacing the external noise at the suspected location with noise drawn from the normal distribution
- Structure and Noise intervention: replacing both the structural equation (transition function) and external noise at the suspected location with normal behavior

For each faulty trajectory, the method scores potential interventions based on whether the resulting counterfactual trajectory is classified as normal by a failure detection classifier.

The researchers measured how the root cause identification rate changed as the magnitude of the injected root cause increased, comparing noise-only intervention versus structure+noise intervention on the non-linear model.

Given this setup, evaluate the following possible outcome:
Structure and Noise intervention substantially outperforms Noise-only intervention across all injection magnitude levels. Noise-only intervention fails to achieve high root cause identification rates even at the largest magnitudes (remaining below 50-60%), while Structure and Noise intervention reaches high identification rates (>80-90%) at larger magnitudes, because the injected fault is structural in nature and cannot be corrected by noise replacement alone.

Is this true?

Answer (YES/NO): NO